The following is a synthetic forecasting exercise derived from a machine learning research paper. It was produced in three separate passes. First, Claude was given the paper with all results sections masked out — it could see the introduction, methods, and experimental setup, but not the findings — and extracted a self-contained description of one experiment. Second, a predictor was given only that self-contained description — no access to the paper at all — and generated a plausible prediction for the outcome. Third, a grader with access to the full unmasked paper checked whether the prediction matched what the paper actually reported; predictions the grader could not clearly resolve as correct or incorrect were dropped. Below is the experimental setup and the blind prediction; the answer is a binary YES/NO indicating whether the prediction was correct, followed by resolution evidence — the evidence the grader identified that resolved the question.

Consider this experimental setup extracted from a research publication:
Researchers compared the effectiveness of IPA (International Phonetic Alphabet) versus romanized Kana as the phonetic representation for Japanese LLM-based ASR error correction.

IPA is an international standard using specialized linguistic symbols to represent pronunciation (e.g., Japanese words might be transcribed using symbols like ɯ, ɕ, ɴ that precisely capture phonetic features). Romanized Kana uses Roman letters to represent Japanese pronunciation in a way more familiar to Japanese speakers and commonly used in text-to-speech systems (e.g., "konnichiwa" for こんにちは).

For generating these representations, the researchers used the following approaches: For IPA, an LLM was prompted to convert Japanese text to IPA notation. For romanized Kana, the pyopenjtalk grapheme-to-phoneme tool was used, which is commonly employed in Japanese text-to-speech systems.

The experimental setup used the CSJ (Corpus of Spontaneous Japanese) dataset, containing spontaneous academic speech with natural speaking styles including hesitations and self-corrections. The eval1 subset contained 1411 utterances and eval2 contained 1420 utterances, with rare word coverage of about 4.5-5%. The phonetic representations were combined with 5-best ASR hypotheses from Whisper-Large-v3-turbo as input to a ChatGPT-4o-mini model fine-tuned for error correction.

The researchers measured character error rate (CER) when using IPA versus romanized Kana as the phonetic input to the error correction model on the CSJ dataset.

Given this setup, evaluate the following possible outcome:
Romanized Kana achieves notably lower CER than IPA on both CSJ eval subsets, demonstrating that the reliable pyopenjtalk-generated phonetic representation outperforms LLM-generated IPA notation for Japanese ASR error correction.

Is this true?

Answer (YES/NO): YES